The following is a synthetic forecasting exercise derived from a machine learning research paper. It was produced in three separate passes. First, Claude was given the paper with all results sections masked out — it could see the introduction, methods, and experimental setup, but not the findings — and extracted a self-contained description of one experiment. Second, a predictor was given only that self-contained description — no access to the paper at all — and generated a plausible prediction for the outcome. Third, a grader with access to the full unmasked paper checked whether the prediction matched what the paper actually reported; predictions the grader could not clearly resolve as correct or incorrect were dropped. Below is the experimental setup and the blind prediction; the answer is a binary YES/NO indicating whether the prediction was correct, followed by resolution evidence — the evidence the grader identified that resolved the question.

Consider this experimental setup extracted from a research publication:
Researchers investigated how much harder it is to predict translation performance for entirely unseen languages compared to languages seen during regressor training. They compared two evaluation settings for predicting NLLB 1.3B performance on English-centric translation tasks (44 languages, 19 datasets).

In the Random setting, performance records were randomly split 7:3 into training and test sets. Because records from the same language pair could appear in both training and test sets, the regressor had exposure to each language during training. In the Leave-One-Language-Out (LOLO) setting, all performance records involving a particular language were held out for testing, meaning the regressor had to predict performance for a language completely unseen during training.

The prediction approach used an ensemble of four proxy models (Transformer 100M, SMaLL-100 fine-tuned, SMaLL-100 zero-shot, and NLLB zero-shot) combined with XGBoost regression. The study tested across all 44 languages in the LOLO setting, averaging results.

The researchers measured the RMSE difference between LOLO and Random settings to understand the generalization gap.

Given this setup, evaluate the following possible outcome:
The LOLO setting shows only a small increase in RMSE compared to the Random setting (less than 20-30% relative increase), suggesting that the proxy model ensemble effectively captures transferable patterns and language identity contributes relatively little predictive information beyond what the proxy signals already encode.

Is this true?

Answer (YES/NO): YES